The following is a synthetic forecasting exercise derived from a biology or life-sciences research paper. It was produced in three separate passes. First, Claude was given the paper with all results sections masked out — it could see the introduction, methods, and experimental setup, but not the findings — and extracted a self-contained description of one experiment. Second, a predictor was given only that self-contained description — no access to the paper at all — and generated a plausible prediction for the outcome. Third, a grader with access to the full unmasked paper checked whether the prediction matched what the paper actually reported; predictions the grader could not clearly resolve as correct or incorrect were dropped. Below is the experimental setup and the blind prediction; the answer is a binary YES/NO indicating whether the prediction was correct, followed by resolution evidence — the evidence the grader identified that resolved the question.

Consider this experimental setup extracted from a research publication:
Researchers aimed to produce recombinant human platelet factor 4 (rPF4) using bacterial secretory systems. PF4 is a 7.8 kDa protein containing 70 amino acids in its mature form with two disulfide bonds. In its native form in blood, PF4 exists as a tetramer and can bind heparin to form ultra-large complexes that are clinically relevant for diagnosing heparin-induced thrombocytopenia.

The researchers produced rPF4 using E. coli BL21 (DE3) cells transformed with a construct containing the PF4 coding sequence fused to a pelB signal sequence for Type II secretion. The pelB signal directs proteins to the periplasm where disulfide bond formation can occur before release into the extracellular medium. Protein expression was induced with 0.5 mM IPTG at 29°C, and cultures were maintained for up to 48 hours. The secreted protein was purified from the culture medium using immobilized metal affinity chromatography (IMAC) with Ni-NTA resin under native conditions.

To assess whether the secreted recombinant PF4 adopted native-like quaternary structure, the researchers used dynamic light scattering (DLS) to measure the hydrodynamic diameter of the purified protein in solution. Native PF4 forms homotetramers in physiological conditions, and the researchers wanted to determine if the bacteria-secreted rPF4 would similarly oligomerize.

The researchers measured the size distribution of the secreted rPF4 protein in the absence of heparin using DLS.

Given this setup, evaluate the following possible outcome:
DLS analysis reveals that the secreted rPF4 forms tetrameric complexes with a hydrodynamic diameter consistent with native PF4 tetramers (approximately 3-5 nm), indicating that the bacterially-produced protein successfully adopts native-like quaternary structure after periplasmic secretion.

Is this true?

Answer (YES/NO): NO